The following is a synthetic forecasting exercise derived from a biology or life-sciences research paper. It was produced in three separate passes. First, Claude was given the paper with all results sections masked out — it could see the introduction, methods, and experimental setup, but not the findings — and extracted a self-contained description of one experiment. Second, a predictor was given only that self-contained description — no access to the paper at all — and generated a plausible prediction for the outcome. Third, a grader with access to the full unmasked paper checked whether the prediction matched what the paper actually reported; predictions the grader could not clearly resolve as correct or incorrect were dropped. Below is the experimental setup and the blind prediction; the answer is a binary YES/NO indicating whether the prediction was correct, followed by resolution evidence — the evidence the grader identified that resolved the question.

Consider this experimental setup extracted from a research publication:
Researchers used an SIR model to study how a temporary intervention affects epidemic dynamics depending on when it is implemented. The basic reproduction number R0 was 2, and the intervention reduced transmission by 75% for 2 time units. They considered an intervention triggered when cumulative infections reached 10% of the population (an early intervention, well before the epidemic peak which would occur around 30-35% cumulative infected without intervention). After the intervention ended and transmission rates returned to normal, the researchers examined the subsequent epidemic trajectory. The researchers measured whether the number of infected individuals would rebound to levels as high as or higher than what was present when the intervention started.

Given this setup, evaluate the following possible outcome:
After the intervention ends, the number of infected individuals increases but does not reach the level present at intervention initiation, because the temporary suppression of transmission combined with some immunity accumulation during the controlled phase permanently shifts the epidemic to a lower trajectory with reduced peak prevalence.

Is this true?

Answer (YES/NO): NO